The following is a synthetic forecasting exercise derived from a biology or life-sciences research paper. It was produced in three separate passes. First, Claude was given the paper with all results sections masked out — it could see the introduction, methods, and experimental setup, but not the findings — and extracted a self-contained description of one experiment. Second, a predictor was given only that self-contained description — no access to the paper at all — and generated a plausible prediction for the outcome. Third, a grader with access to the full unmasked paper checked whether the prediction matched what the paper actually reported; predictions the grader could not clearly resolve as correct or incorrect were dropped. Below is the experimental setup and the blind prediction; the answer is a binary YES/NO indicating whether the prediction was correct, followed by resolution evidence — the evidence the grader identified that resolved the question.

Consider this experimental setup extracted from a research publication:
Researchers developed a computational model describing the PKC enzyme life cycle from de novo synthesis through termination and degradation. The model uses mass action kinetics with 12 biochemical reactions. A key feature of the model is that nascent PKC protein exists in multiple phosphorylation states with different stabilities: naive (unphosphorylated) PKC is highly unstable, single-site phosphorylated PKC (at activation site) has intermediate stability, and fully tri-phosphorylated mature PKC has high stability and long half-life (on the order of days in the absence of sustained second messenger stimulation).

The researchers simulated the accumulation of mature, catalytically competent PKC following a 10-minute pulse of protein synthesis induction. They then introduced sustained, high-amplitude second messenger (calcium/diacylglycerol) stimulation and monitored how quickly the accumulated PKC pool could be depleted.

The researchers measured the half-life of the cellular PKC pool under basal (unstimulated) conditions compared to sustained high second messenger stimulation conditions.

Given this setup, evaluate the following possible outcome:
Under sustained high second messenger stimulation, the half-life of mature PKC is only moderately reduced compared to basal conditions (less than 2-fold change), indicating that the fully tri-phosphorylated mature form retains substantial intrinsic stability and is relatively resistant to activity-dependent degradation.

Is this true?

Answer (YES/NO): NO